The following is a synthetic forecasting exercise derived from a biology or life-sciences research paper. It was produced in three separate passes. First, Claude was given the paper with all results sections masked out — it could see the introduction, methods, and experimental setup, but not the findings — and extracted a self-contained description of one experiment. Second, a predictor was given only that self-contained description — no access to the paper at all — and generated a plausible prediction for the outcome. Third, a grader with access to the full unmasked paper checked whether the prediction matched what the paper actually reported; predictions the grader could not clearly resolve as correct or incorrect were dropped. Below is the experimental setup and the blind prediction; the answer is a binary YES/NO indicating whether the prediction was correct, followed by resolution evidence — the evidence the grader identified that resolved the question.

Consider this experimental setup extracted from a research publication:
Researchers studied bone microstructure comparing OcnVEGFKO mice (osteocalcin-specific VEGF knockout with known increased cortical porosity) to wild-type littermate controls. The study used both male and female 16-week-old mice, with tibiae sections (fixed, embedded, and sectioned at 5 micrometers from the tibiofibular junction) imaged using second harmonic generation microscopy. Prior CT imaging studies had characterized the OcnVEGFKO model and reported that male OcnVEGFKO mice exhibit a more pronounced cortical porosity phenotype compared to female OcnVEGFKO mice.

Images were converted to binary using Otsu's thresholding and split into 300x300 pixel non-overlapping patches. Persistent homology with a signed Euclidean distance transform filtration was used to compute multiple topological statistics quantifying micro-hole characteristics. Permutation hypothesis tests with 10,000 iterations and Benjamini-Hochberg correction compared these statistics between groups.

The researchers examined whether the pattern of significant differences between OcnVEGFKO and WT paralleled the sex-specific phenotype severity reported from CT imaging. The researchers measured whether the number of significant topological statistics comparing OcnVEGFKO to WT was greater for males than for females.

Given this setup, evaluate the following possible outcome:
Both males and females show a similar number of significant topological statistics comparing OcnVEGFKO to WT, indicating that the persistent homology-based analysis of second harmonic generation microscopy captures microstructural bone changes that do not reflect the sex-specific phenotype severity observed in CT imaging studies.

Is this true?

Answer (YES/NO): NO